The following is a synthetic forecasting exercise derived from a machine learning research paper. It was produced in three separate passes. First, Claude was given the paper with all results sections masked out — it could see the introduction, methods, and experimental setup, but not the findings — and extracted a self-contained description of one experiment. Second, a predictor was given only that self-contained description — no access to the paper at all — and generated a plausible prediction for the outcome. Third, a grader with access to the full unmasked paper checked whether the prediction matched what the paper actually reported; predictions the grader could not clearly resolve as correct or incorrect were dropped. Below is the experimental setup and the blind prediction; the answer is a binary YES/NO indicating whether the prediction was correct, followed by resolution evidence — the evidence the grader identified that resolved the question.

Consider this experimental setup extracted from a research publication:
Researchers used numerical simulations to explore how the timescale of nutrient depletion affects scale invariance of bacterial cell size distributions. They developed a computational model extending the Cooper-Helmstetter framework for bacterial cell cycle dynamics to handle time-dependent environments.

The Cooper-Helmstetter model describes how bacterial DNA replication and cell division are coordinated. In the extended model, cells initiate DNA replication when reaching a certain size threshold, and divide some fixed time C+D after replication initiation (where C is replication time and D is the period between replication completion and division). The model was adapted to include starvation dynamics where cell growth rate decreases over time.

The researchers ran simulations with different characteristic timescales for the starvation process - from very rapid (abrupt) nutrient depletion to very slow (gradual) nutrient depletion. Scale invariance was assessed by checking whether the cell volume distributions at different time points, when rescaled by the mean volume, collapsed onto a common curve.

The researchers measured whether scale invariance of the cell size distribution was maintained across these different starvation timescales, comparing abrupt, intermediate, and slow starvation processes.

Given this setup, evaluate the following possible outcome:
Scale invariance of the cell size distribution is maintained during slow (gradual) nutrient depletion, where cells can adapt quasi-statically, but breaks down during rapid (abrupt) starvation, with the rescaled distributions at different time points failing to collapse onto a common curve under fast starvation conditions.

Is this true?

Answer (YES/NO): NO